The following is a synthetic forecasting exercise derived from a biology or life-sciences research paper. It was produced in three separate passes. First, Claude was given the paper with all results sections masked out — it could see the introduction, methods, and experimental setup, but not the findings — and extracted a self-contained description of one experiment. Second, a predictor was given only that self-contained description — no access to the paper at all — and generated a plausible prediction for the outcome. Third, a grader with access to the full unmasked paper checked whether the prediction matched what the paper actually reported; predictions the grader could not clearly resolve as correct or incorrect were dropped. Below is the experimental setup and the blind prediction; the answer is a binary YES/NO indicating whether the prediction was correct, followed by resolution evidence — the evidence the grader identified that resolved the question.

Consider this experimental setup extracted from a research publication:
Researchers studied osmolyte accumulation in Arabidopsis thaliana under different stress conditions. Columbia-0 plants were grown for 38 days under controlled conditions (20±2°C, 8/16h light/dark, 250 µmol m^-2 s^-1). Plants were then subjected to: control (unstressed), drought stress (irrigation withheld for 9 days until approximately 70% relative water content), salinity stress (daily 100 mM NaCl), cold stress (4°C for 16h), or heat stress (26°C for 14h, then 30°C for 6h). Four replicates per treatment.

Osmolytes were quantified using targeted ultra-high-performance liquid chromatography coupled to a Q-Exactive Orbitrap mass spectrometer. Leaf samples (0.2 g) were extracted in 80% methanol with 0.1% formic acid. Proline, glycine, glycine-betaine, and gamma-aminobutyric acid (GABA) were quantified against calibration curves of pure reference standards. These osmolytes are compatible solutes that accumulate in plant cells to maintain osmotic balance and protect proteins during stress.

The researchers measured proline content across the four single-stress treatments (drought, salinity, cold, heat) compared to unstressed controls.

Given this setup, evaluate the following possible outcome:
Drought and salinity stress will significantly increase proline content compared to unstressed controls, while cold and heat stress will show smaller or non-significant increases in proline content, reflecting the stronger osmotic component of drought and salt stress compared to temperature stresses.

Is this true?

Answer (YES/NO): NO